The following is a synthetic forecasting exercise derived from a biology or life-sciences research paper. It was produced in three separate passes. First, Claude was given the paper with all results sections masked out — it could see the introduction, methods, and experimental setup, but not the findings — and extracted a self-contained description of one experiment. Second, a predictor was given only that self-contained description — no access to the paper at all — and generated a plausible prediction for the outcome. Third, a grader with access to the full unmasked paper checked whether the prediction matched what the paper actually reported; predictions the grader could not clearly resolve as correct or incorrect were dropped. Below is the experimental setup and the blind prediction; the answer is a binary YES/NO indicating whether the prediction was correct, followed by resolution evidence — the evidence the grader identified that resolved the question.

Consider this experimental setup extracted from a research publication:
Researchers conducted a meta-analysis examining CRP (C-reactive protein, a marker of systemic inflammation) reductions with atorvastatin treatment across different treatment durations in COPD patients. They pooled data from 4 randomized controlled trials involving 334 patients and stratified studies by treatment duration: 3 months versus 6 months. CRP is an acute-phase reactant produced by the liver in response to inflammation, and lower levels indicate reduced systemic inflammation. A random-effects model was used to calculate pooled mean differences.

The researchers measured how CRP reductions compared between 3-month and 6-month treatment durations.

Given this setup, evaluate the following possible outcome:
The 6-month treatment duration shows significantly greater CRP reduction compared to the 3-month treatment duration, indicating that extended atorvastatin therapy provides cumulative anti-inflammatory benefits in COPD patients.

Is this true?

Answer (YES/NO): YES